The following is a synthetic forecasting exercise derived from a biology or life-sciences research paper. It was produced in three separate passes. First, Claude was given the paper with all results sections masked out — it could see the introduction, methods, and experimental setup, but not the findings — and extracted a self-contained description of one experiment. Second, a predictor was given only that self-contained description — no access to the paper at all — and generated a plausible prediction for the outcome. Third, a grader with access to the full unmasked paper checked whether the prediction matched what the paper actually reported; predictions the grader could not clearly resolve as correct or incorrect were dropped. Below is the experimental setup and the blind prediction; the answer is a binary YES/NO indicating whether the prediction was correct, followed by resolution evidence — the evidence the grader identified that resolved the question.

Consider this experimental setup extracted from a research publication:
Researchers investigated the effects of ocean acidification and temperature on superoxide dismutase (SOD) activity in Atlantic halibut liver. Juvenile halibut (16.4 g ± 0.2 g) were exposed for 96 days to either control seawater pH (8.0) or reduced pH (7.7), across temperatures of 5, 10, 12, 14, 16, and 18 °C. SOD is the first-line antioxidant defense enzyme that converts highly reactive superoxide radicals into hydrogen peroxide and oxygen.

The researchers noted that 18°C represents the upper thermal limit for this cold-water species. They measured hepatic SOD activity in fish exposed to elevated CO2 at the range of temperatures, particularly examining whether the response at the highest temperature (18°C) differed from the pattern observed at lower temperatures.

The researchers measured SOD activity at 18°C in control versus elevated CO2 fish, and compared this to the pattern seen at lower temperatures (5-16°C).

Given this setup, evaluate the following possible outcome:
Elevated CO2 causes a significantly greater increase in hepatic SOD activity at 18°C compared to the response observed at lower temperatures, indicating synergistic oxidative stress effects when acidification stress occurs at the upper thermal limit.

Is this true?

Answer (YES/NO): NO